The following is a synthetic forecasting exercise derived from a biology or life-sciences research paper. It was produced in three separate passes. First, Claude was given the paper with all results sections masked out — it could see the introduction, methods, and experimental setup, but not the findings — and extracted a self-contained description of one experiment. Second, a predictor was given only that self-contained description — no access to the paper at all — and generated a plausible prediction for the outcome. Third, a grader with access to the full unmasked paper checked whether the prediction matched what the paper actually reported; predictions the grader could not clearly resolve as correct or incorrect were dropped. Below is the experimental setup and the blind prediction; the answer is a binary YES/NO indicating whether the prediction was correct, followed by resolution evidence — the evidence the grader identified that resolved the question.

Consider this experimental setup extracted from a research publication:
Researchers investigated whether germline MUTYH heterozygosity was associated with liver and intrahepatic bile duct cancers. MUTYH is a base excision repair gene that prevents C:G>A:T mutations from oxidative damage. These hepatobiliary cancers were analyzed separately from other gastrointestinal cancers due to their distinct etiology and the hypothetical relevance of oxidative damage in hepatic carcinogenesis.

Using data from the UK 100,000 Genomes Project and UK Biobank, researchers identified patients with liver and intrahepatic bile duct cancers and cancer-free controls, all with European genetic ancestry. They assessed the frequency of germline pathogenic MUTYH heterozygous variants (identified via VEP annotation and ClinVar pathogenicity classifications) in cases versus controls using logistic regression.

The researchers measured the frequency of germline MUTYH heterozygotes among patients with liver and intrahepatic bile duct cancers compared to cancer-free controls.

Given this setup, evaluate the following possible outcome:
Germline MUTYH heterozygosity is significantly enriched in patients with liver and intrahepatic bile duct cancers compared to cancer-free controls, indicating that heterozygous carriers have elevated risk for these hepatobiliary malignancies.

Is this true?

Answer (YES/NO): NO